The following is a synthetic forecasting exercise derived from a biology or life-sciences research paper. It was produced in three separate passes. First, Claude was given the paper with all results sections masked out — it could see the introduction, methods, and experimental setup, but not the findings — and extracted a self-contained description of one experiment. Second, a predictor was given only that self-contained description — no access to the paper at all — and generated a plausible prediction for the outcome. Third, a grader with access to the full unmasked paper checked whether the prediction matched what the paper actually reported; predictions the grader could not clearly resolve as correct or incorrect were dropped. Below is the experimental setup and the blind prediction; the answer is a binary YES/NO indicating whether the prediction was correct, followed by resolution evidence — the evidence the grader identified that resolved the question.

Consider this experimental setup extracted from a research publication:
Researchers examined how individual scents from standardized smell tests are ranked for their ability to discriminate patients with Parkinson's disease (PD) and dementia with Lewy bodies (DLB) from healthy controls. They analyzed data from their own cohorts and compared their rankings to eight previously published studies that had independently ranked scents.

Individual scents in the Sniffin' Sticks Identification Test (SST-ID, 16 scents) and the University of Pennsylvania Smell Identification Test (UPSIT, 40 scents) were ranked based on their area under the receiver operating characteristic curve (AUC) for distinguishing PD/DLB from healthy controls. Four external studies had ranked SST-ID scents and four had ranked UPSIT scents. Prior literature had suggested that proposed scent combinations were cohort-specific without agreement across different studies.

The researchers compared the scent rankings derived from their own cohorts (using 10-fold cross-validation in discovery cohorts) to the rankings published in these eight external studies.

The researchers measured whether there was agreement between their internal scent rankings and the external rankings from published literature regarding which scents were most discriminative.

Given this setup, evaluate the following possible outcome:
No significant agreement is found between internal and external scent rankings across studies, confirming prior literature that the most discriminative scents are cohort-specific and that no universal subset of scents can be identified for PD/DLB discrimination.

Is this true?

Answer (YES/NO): NO